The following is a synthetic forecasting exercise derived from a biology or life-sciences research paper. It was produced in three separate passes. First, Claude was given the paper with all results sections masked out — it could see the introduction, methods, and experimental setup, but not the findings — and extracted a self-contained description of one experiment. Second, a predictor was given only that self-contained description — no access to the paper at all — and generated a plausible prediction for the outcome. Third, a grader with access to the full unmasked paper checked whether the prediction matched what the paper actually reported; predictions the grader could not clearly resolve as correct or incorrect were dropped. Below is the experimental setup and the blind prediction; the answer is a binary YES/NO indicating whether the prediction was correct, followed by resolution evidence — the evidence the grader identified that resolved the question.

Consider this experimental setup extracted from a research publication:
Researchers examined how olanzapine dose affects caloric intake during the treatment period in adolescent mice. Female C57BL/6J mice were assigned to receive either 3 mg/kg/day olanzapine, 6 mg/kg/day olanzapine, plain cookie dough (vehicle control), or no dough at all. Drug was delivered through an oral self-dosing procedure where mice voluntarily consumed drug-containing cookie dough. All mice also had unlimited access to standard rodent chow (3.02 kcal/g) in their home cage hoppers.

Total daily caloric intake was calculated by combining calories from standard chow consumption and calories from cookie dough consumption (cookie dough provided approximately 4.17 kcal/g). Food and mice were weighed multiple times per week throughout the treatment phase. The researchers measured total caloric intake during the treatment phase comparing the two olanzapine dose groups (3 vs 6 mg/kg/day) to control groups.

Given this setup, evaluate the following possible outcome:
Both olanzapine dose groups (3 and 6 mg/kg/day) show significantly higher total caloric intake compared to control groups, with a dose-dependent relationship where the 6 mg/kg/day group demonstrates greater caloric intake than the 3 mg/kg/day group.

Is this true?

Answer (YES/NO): NO